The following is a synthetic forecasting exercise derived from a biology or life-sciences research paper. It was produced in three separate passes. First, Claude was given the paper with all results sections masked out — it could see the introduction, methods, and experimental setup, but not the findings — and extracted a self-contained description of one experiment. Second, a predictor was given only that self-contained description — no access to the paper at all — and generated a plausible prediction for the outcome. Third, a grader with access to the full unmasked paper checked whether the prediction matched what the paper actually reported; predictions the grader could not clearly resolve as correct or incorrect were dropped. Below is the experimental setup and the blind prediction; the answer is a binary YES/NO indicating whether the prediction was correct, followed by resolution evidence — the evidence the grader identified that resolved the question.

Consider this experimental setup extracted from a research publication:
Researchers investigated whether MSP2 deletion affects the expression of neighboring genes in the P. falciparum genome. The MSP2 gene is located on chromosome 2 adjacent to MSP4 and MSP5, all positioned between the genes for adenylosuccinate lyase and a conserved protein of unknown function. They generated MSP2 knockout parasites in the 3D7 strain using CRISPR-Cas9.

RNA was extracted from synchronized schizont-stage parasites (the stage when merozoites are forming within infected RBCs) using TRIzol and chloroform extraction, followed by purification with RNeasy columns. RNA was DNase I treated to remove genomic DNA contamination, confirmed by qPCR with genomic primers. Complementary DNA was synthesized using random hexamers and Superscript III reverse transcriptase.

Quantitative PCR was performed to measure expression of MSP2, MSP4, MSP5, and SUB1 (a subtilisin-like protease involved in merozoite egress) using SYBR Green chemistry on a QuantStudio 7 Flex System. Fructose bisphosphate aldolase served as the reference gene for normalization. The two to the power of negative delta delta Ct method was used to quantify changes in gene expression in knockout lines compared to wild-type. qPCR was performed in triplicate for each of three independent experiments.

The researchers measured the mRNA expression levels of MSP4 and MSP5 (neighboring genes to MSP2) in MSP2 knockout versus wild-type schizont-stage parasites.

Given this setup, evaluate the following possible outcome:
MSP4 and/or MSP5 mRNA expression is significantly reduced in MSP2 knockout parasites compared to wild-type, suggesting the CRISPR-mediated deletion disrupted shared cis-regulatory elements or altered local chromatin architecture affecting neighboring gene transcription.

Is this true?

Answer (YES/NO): NO